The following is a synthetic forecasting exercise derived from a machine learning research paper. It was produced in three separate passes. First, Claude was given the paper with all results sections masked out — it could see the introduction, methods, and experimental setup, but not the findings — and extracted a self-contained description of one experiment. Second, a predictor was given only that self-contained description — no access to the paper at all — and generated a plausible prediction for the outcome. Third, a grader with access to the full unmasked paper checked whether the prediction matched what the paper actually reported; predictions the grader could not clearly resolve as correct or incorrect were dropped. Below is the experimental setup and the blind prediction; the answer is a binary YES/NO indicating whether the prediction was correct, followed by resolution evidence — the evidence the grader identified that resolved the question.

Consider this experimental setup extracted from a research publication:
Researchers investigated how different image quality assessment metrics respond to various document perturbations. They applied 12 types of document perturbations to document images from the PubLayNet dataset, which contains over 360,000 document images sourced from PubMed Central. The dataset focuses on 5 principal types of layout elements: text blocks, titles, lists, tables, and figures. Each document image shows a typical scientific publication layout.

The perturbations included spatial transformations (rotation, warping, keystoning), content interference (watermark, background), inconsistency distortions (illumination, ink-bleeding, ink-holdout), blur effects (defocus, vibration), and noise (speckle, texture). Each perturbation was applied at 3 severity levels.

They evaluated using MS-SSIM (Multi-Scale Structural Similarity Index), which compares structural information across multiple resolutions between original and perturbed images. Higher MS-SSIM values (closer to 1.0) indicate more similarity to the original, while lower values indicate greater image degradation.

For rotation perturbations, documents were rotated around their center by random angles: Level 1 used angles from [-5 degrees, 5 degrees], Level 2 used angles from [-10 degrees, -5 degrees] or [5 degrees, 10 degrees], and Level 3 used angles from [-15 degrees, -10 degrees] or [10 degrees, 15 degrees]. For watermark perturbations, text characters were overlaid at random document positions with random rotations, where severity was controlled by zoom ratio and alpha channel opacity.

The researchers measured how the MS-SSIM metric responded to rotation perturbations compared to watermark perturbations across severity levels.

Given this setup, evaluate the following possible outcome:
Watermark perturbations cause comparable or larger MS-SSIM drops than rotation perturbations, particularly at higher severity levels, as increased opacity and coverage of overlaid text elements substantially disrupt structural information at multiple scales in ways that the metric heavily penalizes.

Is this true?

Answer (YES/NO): NO